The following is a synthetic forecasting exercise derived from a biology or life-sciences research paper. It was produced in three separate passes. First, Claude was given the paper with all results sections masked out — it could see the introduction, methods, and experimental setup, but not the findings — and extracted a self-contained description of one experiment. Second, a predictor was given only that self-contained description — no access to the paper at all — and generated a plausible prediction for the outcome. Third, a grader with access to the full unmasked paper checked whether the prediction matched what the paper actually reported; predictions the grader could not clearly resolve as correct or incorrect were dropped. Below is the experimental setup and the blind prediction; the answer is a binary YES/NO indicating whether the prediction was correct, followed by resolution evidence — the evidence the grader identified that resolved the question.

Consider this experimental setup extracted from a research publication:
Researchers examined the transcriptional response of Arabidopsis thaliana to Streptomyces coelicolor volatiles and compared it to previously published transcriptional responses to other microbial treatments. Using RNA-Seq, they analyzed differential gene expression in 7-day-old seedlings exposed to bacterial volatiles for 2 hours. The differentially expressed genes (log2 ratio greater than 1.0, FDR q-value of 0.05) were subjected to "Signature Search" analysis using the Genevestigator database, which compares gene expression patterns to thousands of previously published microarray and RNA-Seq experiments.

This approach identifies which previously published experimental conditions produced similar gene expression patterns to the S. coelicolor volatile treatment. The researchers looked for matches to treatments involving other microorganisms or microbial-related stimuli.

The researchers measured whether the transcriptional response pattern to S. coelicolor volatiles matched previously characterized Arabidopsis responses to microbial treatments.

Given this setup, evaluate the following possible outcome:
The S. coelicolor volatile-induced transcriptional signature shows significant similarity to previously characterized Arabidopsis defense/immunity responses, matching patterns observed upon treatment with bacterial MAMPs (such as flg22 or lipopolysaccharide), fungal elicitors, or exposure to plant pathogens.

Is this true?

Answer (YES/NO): NO